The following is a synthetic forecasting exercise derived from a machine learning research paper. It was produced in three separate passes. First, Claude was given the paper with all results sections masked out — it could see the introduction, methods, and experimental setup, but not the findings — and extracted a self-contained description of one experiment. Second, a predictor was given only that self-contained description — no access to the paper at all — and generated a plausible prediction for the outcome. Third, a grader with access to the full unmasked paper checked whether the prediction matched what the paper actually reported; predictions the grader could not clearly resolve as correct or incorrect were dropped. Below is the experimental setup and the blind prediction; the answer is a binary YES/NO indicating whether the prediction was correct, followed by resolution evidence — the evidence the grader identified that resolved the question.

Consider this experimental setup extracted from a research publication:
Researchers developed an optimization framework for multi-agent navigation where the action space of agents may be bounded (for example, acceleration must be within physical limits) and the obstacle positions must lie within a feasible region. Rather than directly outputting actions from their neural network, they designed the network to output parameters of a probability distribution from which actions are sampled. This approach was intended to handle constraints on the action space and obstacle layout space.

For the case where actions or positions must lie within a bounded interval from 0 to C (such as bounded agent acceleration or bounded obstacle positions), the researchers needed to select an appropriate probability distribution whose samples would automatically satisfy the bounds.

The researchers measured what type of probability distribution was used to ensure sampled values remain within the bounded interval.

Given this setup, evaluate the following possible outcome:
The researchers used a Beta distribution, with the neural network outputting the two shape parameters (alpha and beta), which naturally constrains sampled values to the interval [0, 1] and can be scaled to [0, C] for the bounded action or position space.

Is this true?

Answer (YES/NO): NO